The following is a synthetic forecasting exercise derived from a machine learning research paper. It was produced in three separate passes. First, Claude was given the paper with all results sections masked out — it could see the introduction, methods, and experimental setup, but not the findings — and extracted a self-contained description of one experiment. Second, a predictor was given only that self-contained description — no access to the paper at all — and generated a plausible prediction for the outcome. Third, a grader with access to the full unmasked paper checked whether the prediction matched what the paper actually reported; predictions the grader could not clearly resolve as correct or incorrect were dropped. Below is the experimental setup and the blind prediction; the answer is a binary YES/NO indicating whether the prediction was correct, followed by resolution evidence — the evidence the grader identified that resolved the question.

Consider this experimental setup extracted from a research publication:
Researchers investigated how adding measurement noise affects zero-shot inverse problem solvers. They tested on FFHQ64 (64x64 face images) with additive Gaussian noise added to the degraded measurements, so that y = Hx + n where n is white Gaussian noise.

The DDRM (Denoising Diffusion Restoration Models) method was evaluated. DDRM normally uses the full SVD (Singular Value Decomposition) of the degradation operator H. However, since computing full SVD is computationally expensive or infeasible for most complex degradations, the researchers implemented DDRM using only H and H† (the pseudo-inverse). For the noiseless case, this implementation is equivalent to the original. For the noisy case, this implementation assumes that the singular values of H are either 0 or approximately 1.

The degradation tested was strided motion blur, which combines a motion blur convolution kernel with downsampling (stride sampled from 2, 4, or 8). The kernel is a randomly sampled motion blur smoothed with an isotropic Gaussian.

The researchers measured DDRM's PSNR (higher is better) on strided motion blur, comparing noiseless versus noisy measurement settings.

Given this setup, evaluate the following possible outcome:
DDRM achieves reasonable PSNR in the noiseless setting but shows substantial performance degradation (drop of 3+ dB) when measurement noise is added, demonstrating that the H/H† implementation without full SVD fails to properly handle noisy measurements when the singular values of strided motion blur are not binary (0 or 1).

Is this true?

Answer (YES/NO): YES